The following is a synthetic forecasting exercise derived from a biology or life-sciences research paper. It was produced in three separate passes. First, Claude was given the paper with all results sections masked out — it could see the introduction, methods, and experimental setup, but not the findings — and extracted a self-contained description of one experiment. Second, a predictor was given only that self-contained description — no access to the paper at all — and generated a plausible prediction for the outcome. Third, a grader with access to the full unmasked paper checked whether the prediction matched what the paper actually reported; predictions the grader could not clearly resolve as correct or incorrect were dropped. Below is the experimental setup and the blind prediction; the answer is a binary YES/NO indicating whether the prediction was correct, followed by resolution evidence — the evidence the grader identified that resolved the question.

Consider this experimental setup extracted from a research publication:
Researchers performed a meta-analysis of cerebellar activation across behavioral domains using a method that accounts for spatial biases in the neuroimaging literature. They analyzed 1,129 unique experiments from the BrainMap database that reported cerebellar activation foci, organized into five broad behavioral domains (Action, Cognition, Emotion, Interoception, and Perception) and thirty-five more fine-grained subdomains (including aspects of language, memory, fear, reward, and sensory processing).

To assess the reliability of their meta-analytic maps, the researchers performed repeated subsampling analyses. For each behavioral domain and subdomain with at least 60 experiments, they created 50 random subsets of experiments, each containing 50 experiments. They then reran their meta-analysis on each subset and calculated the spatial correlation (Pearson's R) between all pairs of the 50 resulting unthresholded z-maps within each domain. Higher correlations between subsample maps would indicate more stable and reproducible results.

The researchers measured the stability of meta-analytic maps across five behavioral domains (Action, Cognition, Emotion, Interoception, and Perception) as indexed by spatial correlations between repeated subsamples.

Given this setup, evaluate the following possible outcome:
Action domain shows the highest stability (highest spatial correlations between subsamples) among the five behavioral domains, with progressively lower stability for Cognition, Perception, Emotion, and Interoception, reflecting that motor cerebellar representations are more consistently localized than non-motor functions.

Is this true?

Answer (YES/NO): NO